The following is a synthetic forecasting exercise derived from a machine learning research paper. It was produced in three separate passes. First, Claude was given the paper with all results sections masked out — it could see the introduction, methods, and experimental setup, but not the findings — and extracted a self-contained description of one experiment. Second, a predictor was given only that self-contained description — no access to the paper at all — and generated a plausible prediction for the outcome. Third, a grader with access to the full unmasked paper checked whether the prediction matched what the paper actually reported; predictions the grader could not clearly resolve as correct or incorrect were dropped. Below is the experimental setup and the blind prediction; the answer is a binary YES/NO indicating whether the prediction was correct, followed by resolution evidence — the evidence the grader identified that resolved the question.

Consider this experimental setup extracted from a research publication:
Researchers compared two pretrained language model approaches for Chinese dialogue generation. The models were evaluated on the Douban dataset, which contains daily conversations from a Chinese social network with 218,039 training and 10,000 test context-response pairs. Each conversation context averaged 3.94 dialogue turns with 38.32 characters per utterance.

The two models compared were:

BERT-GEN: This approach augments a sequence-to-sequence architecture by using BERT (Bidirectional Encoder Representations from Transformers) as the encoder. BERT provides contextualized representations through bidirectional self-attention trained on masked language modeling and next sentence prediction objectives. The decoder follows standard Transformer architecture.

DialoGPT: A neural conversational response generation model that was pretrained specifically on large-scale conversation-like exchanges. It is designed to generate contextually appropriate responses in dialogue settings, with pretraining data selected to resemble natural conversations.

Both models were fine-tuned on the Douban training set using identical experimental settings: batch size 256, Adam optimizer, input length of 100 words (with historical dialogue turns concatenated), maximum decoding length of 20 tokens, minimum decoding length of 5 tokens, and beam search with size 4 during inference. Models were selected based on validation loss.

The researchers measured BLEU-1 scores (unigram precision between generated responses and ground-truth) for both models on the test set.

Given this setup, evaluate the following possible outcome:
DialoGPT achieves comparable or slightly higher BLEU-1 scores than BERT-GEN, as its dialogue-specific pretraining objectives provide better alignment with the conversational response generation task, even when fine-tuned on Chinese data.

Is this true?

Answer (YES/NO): YES